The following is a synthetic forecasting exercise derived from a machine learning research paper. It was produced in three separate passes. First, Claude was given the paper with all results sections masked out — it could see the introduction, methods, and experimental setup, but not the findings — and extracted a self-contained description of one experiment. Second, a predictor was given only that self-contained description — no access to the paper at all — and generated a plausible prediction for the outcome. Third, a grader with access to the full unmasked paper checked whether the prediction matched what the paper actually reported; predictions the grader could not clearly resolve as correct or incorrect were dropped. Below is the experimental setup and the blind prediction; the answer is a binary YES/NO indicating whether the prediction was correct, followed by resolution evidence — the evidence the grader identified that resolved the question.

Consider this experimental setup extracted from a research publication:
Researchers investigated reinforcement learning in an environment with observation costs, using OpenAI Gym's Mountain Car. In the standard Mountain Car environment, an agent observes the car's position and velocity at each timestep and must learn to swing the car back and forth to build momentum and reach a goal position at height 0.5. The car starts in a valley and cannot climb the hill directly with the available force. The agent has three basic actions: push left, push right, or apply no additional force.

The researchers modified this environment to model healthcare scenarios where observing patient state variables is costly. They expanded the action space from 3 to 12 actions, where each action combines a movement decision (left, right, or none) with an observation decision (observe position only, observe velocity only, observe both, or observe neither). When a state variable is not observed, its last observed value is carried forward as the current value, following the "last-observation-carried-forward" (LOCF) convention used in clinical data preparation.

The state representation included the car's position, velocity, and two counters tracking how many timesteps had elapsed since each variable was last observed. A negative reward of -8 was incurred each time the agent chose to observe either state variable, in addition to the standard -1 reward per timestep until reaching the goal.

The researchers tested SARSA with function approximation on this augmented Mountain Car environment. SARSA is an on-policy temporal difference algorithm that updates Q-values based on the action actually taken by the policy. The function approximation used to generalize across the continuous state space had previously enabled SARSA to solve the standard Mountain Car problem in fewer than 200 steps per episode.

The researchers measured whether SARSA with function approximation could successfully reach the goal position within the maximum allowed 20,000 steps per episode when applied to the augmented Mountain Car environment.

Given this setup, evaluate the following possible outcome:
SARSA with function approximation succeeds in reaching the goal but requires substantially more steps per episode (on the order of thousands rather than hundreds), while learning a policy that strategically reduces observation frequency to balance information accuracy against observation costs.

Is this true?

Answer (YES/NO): NO